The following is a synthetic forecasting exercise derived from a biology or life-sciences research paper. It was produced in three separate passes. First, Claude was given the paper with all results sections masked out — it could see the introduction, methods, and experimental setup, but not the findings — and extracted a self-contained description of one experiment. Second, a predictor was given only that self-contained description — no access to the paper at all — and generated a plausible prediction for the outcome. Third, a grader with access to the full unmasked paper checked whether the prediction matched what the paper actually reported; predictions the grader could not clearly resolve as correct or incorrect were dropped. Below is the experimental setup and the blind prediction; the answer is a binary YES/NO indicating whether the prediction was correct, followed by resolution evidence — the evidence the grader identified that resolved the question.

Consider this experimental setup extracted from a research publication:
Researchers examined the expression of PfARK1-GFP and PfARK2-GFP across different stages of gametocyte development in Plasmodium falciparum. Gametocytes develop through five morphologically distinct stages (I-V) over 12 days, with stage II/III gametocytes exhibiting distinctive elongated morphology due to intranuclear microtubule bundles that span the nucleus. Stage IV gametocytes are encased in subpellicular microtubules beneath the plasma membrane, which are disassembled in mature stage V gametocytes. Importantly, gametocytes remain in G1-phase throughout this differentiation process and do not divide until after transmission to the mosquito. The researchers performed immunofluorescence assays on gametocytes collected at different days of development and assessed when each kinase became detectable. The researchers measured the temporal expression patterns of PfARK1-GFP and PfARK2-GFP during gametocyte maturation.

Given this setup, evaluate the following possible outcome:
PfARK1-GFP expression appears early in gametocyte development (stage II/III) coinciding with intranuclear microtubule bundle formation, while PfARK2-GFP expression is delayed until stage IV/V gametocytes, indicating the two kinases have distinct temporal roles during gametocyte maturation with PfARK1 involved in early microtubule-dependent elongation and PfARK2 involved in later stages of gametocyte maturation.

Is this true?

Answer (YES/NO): NO